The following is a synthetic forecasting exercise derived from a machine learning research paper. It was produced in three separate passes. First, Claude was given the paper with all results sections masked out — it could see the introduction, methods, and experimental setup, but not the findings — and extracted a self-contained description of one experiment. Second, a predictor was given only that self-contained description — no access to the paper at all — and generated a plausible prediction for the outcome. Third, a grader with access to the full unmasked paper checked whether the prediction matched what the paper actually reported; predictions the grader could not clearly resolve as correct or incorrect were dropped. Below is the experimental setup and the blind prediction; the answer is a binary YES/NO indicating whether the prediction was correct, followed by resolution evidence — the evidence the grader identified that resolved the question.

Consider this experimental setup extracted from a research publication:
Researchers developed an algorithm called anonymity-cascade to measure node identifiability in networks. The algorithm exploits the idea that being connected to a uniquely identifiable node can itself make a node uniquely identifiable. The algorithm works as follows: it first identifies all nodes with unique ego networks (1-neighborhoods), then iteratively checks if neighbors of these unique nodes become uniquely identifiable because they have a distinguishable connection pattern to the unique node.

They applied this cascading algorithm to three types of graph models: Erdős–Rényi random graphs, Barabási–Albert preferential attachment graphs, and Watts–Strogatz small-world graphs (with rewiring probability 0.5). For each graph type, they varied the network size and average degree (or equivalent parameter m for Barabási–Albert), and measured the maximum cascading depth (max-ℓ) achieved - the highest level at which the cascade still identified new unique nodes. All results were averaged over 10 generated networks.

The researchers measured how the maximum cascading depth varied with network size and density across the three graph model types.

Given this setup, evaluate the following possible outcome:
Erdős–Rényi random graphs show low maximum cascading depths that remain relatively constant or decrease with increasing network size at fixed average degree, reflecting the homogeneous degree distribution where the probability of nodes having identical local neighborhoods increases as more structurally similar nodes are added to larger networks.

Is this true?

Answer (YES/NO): NO